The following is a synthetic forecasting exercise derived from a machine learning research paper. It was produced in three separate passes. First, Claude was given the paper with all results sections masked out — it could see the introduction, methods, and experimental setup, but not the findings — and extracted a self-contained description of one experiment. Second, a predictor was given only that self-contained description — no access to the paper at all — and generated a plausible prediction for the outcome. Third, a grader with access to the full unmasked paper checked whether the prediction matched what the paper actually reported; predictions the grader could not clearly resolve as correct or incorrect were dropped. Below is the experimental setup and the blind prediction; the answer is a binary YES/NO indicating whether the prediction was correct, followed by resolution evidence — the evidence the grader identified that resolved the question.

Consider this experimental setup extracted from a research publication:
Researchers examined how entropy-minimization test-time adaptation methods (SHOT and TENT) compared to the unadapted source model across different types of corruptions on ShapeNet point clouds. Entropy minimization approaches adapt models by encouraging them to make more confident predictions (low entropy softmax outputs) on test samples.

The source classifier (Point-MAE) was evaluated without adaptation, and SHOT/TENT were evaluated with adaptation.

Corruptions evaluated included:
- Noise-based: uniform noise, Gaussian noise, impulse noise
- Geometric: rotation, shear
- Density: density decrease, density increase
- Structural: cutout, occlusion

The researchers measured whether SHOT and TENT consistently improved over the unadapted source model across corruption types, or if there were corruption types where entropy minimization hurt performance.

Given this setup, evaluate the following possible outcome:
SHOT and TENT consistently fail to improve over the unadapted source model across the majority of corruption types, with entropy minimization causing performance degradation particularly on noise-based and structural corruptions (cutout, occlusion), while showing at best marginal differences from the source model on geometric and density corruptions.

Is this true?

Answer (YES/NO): NO